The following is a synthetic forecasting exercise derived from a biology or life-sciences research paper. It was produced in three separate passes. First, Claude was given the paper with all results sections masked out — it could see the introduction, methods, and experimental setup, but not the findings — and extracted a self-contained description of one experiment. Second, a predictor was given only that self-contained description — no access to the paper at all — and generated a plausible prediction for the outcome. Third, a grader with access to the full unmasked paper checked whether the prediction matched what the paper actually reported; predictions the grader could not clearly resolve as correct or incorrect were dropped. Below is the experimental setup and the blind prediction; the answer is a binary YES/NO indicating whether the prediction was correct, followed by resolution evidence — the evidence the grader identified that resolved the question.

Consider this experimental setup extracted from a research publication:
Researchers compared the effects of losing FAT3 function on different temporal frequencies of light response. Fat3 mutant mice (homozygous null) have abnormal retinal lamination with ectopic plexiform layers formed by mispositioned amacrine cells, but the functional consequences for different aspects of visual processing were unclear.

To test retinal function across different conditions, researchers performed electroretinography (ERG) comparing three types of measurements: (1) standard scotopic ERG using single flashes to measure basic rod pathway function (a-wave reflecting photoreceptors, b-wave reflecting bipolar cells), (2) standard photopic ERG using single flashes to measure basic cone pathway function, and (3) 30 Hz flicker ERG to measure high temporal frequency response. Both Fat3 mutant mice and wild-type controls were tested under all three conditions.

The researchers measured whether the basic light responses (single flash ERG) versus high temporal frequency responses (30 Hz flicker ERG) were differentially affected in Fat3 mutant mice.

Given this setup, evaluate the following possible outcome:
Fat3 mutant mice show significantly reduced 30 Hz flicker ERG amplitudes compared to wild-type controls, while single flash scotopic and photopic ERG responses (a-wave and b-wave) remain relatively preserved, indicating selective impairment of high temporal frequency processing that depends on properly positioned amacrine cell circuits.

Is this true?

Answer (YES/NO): NO